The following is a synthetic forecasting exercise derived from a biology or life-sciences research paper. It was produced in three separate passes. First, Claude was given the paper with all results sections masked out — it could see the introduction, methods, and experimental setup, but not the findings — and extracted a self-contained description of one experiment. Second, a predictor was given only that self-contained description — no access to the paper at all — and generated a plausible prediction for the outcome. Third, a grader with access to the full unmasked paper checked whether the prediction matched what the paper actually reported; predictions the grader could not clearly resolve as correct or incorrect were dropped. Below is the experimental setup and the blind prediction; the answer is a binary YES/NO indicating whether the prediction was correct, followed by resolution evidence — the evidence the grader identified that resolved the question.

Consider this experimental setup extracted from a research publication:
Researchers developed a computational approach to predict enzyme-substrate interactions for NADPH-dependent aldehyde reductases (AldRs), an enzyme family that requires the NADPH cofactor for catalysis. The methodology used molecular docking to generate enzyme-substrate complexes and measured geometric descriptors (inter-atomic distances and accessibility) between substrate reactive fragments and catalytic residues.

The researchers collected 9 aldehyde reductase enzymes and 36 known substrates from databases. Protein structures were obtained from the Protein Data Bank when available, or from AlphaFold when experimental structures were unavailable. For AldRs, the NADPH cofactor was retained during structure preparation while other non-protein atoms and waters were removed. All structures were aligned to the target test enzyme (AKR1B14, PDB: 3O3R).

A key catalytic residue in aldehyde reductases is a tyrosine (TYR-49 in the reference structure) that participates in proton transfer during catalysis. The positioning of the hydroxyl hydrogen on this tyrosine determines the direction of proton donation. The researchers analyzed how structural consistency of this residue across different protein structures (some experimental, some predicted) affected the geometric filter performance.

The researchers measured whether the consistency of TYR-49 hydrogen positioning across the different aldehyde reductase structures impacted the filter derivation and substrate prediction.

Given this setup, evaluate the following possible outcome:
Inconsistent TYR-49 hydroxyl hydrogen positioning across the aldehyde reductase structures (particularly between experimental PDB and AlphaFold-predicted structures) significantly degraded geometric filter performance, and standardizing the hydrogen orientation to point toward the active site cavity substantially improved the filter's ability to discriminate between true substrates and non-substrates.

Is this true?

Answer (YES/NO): NO